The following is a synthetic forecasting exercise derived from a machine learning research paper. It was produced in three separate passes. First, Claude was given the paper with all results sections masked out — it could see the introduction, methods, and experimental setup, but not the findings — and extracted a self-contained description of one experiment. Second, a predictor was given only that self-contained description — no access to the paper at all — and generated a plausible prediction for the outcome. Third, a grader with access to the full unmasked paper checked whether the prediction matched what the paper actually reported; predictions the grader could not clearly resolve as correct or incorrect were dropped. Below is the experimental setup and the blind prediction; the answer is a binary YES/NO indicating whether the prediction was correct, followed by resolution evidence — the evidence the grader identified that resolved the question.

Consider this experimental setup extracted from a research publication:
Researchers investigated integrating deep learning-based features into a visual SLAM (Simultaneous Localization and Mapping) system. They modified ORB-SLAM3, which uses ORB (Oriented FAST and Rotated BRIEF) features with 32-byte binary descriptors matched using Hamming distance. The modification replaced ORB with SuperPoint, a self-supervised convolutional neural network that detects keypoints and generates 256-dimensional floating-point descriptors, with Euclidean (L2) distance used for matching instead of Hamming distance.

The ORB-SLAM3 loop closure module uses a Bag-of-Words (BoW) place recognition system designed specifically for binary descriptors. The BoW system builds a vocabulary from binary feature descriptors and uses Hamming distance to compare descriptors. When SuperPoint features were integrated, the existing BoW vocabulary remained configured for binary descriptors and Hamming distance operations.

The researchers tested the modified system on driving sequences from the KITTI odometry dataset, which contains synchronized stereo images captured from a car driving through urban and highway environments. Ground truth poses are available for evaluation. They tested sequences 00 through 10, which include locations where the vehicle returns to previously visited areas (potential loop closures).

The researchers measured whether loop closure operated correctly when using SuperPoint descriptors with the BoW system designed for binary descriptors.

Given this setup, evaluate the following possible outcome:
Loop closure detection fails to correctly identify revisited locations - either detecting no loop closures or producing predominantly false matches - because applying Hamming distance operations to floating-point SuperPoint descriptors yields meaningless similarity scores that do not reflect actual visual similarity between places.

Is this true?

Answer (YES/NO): YES